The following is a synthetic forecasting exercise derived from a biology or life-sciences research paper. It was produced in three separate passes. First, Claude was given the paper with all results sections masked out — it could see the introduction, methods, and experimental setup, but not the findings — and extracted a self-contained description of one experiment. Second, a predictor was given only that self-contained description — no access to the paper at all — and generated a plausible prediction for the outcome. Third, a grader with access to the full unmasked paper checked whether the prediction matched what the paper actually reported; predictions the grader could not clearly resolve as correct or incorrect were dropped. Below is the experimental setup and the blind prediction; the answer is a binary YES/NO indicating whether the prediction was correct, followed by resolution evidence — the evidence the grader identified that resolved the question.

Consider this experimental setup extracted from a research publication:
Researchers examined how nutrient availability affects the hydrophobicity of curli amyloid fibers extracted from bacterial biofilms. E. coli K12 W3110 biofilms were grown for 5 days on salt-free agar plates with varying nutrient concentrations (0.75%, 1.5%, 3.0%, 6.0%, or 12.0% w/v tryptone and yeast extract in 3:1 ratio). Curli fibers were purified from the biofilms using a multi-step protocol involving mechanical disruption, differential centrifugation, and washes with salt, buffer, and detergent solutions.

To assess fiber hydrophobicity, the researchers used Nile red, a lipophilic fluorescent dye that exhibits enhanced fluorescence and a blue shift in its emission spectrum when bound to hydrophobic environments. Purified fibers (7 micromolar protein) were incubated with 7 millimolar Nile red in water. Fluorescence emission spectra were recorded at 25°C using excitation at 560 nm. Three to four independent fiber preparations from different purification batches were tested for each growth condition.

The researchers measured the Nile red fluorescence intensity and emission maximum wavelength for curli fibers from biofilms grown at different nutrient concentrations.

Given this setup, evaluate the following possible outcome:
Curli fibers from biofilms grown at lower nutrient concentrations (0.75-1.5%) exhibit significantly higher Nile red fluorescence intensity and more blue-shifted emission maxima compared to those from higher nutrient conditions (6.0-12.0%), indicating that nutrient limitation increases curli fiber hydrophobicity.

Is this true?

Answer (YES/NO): NO